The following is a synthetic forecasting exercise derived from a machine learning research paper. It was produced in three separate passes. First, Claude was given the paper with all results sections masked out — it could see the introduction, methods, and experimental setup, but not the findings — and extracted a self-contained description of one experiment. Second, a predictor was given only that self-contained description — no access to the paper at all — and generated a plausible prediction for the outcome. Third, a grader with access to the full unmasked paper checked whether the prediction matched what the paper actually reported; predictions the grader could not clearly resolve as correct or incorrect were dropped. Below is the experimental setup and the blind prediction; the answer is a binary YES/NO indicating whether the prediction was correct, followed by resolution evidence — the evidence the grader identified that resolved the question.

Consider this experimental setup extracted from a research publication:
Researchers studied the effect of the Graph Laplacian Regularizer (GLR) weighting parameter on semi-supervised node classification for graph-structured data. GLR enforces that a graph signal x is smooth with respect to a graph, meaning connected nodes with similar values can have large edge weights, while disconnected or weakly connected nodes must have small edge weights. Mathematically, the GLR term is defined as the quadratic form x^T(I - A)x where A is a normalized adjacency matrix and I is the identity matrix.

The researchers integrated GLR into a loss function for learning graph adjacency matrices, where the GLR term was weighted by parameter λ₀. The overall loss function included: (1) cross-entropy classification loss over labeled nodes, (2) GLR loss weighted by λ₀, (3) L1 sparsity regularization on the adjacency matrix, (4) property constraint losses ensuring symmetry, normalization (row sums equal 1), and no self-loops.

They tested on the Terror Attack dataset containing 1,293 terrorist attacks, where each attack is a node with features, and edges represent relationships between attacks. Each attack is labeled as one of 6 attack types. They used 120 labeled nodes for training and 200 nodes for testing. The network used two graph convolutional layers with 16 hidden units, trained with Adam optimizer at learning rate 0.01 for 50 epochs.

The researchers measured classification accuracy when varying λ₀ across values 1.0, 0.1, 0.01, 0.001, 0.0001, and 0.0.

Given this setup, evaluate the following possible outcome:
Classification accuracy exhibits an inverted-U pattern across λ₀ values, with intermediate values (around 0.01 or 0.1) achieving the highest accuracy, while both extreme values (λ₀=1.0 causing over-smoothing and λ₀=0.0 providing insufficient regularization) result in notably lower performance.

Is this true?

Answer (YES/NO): NO